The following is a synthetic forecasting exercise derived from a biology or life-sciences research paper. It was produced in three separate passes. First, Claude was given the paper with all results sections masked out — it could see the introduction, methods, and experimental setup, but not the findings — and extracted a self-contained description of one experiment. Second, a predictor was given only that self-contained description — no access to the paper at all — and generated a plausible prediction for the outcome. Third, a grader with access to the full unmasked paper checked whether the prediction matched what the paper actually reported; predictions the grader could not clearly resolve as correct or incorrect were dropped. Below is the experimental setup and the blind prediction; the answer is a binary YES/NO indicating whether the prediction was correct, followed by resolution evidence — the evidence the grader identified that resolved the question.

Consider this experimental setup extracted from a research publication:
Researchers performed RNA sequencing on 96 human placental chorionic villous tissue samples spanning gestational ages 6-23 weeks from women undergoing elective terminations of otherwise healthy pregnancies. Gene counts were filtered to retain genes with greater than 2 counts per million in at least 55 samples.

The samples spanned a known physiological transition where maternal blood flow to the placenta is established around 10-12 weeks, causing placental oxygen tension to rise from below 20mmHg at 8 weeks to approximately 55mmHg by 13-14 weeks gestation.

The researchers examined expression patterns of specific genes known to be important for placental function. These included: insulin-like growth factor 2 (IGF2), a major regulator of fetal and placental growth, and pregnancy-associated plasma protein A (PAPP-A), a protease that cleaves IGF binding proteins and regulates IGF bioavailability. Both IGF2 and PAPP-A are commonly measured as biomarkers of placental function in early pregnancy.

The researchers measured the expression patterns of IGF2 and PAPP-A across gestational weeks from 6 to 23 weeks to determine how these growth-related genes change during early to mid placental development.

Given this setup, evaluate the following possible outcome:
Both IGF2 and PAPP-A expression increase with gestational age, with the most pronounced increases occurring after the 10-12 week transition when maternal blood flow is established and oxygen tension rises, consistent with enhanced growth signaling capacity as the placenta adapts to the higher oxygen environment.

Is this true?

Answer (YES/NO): NO